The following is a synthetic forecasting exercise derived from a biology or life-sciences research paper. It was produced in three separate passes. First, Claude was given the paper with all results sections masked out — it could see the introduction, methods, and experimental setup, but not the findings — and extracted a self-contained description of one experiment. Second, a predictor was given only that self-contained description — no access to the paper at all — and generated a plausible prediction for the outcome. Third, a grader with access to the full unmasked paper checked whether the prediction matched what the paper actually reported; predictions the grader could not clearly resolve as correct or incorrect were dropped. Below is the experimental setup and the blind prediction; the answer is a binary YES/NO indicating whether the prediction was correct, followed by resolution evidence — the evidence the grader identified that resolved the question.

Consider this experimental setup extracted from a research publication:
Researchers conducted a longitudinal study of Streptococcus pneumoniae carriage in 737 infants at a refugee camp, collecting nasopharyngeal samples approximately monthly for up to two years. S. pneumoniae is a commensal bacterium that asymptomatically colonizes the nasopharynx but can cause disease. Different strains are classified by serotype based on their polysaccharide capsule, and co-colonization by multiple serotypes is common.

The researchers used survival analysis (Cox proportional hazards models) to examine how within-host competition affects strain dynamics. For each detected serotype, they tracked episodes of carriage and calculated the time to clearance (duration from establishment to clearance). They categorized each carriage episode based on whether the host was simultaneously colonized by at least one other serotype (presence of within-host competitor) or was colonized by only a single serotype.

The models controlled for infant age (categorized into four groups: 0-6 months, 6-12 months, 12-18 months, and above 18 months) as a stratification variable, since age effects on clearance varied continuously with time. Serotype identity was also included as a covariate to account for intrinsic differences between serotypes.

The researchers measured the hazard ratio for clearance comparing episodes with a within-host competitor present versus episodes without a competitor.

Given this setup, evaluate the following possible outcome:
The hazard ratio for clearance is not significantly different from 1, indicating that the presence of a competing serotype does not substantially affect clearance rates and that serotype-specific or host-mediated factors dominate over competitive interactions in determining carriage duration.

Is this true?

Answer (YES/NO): NO